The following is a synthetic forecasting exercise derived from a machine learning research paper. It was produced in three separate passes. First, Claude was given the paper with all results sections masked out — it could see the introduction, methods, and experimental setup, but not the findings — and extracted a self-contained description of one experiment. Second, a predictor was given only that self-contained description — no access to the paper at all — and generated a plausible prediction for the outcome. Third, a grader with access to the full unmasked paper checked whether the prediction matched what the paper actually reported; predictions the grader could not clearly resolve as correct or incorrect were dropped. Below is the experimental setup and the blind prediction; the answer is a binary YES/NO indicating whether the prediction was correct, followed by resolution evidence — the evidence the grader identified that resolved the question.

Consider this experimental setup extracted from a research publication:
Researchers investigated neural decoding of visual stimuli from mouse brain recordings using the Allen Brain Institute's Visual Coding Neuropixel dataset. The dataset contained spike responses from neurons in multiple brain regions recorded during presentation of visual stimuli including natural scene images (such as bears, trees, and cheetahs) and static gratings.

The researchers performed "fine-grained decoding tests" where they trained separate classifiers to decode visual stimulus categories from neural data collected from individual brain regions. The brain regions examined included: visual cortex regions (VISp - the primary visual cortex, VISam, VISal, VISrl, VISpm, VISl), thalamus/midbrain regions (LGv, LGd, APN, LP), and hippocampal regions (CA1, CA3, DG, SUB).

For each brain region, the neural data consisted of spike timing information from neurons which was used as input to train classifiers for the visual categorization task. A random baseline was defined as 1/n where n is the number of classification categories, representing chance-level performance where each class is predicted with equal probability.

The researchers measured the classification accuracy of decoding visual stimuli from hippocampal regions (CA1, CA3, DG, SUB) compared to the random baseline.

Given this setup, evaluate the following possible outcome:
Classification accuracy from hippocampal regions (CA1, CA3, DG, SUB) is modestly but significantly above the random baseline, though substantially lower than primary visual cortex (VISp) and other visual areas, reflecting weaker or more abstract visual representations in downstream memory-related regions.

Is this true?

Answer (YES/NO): NO